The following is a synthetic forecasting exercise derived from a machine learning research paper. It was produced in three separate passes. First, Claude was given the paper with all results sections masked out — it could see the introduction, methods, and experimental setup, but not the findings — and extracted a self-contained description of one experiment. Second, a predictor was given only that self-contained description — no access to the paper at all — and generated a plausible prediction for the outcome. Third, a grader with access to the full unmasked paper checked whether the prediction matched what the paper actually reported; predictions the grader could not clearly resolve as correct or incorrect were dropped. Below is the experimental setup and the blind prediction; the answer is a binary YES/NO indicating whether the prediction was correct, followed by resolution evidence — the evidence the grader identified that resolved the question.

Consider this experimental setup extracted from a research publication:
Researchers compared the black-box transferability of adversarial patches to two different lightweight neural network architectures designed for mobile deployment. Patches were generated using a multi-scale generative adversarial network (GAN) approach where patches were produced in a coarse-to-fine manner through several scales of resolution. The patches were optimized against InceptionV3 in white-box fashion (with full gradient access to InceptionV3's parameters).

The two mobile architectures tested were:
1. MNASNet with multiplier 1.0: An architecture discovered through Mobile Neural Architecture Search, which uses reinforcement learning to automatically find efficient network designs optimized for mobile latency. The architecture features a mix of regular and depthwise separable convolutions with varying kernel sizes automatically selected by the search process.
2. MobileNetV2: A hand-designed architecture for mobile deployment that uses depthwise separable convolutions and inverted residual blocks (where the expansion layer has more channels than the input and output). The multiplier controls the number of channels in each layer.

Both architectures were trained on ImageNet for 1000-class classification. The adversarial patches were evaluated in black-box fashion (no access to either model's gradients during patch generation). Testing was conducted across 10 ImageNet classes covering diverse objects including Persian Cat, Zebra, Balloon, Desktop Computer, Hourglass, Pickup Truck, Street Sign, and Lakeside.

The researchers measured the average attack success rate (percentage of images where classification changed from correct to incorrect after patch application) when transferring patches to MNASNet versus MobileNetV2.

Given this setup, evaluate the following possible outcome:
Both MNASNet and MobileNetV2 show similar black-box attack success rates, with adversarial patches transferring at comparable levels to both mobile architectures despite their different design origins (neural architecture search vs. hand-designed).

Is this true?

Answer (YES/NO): NO